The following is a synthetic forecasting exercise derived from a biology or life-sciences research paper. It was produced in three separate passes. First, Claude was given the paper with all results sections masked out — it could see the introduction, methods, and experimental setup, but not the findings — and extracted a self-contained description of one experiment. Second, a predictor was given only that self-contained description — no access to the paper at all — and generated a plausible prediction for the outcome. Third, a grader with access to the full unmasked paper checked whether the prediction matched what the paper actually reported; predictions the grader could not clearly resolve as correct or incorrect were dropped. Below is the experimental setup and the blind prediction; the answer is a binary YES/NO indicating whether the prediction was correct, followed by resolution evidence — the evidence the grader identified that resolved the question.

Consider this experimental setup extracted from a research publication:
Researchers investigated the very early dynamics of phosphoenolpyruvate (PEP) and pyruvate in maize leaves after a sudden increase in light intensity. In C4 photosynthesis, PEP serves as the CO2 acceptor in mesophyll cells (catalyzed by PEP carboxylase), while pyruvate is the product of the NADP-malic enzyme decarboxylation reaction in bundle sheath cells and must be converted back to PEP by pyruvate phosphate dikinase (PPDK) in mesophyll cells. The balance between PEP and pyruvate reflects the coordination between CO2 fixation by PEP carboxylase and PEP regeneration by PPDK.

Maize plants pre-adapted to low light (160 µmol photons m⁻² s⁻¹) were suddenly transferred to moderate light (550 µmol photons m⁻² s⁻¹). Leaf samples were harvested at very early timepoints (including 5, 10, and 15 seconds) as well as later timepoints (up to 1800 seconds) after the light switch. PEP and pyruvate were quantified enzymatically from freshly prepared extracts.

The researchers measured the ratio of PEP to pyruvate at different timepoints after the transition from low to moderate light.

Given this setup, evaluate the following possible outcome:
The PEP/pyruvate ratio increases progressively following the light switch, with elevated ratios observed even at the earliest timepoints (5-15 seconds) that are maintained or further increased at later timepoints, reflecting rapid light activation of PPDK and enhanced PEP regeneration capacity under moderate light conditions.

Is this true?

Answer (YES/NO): NO